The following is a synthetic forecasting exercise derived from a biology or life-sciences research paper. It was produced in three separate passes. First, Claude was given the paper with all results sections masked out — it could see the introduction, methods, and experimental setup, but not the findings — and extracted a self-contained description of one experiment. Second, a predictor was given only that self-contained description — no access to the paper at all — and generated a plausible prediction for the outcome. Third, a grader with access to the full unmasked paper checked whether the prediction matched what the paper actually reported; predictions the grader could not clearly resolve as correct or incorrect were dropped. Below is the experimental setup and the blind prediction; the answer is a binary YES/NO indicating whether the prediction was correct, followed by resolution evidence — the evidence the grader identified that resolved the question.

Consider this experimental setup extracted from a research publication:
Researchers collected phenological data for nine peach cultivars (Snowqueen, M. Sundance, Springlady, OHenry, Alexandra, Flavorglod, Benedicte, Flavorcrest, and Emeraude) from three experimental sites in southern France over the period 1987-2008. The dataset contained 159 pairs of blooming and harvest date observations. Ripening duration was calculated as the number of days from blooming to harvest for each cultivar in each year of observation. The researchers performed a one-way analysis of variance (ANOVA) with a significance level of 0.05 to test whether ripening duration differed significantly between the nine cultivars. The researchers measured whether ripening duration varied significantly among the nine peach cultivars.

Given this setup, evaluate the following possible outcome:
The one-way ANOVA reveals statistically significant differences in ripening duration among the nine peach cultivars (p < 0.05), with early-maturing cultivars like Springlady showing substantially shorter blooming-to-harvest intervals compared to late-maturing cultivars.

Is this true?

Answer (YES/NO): YES